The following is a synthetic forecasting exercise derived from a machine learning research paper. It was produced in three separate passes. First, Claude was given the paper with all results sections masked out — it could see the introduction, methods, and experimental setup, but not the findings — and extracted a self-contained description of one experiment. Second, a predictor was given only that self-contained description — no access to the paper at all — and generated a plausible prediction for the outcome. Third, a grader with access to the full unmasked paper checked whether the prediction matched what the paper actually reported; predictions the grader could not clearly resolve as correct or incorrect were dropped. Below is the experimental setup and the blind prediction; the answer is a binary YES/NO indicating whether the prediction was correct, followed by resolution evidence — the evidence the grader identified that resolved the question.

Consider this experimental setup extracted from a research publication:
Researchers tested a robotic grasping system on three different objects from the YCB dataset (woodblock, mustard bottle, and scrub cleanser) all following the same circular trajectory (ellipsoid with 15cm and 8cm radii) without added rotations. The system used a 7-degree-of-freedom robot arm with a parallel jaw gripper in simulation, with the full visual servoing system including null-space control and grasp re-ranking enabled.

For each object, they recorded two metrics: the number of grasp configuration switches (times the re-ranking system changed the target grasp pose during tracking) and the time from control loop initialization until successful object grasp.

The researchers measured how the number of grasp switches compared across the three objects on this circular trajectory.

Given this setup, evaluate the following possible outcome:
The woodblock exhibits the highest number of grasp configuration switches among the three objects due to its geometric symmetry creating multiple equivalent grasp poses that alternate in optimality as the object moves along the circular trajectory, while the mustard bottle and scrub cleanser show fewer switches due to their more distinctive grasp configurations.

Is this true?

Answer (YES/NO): NO